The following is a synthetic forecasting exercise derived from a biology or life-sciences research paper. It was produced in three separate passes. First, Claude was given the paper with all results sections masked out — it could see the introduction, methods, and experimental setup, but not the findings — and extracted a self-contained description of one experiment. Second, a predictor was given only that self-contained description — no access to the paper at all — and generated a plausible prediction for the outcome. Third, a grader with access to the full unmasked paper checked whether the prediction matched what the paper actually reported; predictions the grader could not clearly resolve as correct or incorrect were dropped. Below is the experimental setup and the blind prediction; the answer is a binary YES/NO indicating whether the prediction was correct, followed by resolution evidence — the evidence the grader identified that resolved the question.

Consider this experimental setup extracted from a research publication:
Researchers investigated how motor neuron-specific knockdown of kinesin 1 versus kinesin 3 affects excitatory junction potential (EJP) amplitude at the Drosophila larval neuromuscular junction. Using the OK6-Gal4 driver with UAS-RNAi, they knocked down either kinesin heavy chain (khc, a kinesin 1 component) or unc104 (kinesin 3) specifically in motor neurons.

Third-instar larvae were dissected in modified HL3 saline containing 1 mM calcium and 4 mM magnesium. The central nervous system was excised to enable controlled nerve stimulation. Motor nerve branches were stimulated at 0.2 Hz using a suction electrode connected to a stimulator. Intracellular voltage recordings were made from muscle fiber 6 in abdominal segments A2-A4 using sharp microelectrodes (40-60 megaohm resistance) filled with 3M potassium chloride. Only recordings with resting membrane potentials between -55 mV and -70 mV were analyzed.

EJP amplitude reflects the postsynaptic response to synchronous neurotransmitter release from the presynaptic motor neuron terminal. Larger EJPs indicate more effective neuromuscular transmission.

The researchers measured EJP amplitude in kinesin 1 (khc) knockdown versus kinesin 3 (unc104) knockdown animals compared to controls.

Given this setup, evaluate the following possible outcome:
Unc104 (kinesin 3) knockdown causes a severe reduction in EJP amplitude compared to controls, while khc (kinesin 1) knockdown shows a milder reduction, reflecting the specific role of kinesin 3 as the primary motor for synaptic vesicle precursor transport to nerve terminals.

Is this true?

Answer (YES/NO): NO